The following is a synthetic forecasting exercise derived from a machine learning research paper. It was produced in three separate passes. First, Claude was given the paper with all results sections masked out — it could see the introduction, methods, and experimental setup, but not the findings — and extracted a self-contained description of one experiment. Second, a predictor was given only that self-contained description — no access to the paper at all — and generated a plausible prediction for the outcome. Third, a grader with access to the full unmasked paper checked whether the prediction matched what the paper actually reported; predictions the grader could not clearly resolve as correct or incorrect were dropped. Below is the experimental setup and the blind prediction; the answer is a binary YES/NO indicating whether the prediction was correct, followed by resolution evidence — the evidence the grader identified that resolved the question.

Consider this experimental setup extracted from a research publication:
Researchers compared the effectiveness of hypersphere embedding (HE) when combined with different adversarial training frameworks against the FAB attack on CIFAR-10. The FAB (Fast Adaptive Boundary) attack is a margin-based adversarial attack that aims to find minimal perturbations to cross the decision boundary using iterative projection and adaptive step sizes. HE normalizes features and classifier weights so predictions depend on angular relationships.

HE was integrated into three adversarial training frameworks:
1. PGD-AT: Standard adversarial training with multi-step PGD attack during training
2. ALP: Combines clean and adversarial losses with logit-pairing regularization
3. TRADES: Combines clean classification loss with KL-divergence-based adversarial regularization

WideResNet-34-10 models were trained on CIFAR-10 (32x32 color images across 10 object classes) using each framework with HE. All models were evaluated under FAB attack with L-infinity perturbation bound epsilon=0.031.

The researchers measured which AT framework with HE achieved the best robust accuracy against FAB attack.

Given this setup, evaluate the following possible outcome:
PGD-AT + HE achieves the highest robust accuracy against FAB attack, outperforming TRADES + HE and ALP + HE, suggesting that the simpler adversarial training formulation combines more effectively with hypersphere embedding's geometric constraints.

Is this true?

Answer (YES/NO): YES